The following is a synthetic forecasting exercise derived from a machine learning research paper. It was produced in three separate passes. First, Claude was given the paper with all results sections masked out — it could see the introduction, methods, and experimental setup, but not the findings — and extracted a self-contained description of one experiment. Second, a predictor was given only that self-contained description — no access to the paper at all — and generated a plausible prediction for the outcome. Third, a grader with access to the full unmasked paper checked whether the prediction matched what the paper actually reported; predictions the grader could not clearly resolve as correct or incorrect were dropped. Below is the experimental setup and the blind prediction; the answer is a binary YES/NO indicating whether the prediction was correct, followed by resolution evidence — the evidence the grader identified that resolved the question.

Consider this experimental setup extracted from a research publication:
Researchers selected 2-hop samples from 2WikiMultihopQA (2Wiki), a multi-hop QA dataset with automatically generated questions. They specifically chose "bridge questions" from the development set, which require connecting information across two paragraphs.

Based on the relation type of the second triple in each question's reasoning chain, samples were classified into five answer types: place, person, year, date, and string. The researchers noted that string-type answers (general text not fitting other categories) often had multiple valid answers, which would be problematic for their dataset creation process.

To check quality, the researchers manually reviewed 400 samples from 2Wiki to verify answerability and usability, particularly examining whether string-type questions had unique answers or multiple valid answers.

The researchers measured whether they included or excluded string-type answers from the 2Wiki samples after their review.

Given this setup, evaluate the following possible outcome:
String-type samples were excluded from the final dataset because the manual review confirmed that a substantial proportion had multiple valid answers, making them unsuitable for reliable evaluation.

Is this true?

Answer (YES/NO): YES